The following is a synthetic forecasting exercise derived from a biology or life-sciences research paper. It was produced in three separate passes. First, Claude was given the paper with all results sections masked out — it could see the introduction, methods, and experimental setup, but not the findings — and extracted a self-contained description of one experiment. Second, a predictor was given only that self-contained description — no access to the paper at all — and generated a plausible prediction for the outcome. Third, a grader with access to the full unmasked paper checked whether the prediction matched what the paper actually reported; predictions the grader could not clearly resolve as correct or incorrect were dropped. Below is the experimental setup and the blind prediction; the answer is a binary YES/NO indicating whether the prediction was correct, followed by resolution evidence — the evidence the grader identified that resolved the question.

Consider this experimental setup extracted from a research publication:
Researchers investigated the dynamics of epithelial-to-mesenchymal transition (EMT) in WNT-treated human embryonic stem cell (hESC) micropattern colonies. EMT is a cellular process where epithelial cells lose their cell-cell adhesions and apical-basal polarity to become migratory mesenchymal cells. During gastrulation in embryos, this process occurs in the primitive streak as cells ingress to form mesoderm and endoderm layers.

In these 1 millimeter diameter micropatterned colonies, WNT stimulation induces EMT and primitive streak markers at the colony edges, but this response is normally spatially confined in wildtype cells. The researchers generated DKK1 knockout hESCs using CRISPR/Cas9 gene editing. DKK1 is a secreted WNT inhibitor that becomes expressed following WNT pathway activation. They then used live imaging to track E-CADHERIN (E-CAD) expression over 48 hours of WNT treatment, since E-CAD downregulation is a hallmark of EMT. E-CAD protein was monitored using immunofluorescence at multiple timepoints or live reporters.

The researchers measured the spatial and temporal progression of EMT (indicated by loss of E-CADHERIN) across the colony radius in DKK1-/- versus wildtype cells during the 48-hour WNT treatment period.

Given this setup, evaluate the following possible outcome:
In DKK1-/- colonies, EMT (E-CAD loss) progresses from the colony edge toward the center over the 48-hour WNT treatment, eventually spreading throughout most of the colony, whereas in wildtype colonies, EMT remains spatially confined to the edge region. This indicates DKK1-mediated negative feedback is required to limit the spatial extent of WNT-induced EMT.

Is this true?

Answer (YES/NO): YES